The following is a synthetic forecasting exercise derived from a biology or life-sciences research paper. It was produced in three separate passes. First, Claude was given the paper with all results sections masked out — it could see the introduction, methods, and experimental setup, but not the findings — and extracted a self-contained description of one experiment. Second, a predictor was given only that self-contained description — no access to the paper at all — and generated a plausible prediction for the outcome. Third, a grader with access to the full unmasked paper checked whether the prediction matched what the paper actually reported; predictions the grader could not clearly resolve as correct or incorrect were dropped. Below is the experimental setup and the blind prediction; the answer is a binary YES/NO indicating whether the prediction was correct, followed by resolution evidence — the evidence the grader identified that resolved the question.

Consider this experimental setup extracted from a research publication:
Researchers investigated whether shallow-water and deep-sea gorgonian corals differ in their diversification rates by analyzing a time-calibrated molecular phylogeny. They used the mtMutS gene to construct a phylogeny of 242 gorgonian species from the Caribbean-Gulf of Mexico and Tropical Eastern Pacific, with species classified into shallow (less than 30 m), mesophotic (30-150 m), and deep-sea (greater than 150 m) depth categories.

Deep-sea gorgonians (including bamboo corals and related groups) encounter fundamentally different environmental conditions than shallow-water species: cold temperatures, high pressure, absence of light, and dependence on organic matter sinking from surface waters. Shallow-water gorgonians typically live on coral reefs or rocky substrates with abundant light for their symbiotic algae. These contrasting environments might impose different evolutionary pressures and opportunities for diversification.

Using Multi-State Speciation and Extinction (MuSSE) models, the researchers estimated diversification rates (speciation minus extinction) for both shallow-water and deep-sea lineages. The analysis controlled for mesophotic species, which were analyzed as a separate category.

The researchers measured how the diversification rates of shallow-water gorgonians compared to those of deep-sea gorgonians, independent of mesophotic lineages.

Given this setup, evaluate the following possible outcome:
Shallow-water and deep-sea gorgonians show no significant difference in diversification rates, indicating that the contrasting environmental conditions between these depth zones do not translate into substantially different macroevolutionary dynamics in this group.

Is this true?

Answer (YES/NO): NO